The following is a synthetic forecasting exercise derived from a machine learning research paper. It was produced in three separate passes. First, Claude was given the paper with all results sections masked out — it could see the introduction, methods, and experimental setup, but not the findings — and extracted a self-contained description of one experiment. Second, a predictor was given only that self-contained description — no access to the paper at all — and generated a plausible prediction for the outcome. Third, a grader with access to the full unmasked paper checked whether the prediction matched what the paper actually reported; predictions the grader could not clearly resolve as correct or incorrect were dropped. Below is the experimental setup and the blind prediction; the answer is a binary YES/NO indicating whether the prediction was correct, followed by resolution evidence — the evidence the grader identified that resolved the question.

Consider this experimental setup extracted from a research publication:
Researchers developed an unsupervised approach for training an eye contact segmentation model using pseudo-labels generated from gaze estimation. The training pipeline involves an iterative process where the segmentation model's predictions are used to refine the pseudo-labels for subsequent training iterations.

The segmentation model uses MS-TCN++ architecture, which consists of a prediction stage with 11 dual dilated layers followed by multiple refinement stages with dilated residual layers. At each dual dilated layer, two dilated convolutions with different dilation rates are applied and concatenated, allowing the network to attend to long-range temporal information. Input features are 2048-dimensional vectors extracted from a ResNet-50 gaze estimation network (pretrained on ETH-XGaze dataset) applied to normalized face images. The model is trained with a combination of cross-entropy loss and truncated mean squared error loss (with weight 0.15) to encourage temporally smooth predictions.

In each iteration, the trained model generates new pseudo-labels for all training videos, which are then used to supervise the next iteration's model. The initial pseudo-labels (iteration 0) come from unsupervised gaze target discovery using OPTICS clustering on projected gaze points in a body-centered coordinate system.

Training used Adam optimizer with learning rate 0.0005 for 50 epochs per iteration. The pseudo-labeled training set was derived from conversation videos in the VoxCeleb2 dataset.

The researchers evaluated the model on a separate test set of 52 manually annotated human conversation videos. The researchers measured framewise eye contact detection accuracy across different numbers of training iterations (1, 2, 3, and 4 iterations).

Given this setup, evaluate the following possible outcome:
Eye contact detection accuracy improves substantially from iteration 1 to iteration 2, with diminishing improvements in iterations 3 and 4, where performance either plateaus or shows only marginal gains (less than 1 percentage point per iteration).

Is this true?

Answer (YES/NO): NO